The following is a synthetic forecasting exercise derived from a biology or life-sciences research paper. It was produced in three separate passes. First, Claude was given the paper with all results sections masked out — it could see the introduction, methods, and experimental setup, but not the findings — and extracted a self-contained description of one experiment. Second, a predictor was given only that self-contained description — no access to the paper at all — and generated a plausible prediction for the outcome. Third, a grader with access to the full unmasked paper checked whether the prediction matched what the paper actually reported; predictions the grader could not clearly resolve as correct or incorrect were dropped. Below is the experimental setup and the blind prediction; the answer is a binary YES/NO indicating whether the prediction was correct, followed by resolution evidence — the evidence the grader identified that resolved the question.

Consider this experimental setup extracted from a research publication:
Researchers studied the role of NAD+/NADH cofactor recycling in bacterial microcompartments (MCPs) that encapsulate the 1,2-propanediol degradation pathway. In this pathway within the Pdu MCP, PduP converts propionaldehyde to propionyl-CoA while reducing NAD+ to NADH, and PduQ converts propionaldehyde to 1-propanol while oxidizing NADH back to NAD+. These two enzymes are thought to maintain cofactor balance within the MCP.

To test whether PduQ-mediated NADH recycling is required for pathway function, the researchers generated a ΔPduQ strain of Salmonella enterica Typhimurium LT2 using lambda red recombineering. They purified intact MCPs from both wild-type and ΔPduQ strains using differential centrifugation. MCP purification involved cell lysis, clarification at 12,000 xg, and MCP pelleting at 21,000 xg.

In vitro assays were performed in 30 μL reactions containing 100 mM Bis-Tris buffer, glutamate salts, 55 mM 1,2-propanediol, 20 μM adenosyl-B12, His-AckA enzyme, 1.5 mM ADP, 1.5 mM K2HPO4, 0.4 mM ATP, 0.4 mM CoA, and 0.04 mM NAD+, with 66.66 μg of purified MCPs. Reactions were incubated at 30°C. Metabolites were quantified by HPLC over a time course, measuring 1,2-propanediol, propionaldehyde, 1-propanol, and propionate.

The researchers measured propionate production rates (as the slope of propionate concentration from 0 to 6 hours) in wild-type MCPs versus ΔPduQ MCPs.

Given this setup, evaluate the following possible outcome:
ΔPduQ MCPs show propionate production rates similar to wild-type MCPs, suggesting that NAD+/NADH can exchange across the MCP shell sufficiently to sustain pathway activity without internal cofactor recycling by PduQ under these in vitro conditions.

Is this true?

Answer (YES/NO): NO